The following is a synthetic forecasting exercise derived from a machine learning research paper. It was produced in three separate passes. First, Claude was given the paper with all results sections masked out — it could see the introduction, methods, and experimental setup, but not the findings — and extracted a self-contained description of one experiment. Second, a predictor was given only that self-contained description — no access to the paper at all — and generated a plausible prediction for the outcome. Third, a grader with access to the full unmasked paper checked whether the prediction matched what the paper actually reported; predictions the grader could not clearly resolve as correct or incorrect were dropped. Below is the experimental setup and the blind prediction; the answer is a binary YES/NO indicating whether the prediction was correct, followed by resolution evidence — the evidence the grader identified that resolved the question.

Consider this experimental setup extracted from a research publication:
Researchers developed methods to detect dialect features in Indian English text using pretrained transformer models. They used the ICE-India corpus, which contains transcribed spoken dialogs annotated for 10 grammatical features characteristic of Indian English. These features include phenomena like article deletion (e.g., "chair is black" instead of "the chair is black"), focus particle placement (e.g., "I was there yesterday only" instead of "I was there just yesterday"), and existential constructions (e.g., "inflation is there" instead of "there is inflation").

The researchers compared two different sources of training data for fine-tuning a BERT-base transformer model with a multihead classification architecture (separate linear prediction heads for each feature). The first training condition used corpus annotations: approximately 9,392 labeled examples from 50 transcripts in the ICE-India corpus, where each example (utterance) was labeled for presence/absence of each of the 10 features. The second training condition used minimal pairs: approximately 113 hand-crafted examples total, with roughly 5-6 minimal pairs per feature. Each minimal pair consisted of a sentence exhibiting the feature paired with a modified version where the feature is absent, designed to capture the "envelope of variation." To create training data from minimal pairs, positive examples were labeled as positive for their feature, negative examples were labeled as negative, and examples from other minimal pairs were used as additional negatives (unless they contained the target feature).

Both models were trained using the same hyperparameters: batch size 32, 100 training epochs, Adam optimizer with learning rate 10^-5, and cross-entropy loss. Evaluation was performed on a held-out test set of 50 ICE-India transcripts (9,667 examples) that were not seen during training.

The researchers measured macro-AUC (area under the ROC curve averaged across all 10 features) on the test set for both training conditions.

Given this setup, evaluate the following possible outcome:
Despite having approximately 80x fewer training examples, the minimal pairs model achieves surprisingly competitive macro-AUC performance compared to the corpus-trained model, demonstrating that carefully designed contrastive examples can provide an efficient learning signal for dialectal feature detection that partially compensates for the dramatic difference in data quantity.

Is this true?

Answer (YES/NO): YES